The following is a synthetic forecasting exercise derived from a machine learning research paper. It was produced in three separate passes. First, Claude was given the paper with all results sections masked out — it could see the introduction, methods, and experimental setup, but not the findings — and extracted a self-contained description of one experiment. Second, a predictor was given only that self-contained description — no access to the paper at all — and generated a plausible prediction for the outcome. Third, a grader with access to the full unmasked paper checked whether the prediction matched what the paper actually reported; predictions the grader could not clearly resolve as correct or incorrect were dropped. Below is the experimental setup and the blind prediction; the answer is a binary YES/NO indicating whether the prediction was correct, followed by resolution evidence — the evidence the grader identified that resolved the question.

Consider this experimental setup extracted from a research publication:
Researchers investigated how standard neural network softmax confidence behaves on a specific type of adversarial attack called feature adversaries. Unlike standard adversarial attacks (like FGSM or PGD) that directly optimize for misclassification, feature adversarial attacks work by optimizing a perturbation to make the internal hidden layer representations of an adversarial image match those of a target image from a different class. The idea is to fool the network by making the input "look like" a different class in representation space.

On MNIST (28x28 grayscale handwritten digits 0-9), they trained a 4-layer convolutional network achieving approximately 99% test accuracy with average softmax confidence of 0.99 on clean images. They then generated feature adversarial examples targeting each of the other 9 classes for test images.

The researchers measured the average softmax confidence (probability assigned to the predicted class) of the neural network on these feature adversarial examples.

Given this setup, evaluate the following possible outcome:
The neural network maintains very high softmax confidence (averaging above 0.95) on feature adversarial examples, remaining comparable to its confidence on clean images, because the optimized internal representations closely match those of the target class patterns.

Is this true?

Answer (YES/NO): NO